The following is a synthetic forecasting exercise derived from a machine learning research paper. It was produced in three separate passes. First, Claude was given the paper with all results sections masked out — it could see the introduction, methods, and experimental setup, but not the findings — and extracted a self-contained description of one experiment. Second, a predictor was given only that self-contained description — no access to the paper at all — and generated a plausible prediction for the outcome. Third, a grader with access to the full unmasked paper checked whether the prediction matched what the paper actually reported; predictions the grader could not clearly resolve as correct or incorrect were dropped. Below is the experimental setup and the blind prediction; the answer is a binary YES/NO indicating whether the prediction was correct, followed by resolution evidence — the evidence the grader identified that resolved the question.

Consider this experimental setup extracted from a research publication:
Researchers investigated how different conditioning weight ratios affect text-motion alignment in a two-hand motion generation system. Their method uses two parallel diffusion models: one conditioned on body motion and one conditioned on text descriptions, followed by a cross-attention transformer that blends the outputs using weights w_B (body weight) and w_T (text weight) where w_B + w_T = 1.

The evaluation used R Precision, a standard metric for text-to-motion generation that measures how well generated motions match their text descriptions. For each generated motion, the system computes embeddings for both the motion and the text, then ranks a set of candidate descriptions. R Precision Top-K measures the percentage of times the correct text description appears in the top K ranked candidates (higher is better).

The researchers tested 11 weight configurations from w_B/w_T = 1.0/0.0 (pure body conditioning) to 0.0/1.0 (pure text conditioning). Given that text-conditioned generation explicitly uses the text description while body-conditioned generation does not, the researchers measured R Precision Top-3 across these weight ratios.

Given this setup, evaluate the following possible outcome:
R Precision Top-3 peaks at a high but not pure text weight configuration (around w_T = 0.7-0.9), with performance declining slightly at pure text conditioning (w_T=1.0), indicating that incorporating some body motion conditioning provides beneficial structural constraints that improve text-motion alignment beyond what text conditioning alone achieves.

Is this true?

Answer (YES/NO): NO